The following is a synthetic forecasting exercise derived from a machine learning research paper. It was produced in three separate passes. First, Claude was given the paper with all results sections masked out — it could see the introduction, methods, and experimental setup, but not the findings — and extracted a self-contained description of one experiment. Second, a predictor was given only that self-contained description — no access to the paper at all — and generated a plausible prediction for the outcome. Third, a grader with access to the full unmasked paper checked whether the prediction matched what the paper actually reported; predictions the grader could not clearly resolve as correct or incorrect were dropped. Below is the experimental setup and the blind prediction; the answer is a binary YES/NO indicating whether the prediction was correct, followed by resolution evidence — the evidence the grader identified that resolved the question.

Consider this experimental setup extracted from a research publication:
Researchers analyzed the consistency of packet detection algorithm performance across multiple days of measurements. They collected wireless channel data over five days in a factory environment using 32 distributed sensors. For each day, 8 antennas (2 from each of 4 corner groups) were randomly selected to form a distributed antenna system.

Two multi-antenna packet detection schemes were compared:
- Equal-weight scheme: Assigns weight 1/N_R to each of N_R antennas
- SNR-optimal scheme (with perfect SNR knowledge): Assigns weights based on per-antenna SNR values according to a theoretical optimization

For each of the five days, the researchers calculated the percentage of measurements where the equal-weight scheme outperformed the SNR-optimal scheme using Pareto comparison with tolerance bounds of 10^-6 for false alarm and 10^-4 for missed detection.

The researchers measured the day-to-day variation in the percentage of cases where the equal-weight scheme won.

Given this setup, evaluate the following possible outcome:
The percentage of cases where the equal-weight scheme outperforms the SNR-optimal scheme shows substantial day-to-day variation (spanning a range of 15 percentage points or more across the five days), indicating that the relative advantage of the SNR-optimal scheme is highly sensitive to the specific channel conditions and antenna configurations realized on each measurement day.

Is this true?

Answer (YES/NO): NO